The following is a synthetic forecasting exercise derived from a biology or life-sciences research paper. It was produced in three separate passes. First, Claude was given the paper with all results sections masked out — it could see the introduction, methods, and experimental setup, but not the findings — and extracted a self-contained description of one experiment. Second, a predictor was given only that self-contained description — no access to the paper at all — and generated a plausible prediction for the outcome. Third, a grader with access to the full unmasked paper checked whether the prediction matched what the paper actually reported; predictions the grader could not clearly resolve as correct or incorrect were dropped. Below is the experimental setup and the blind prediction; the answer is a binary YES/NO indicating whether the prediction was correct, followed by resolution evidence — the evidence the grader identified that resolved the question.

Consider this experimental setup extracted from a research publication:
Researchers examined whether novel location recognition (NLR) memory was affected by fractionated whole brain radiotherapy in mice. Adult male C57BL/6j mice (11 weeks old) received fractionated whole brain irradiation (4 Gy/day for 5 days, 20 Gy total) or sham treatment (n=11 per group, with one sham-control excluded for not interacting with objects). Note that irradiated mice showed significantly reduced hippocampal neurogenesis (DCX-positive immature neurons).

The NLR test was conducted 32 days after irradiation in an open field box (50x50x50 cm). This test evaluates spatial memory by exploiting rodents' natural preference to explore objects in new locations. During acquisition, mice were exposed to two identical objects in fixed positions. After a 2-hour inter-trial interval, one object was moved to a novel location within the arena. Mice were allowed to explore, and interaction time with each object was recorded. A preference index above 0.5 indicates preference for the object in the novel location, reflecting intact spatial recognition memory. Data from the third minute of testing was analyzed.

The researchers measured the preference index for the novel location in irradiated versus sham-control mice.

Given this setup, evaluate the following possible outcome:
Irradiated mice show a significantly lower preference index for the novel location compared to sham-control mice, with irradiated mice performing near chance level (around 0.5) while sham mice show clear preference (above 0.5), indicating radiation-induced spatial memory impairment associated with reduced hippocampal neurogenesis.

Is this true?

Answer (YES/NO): NO